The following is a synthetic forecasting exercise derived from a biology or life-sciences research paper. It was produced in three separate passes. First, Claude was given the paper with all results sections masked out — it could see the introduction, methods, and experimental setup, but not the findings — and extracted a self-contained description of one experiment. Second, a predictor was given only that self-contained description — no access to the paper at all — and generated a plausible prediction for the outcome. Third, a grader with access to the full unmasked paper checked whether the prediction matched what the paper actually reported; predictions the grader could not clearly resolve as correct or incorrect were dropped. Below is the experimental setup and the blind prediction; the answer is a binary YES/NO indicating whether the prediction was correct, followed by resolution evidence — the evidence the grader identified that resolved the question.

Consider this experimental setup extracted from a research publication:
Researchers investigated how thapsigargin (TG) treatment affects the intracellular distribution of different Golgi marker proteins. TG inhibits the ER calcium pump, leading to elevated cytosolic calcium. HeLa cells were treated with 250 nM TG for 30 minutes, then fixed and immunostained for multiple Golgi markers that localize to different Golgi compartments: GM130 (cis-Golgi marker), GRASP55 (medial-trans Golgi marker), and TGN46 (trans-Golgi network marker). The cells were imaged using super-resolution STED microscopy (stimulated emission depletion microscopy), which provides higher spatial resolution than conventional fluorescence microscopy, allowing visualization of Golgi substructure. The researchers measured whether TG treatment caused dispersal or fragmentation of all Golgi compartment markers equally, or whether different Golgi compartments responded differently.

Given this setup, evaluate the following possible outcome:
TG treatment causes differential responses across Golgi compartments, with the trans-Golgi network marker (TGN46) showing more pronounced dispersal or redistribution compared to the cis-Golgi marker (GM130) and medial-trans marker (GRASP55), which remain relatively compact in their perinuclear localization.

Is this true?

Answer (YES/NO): NO